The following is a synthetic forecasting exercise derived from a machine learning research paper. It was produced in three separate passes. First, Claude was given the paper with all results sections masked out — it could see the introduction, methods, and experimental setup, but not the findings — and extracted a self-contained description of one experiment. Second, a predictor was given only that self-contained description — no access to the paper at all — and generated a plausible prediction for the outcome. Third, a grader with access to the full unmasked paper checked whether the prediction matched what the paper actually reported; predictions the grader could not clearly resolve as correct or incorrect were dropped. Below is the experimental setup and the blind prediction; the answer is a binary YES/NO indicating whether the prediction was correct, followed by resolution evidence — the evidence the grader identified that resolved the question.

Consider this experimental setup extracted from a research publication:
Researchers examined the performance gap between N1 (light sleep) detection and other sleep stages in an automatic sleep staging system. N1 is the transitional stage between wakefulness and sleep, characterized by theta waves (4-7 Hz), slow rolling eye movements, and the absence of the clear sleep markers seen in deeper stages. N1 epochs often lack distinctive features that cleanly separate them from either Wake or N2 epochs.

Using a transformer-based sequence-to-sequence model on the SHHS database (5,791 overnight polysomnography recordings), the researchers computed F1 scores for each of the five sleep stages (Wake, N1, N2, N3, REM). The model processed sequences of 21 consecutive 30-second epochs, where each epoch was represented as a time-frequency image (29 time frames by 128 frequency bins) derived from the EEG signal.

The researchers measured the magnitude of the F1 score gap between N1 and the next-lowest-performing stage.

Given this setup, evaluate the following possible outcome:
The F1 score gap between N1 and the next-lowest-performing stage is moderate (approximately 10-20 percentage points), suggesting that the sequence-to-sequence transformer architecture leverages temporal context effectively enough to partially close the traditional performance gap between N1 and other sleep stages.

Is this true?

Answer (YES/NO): NO